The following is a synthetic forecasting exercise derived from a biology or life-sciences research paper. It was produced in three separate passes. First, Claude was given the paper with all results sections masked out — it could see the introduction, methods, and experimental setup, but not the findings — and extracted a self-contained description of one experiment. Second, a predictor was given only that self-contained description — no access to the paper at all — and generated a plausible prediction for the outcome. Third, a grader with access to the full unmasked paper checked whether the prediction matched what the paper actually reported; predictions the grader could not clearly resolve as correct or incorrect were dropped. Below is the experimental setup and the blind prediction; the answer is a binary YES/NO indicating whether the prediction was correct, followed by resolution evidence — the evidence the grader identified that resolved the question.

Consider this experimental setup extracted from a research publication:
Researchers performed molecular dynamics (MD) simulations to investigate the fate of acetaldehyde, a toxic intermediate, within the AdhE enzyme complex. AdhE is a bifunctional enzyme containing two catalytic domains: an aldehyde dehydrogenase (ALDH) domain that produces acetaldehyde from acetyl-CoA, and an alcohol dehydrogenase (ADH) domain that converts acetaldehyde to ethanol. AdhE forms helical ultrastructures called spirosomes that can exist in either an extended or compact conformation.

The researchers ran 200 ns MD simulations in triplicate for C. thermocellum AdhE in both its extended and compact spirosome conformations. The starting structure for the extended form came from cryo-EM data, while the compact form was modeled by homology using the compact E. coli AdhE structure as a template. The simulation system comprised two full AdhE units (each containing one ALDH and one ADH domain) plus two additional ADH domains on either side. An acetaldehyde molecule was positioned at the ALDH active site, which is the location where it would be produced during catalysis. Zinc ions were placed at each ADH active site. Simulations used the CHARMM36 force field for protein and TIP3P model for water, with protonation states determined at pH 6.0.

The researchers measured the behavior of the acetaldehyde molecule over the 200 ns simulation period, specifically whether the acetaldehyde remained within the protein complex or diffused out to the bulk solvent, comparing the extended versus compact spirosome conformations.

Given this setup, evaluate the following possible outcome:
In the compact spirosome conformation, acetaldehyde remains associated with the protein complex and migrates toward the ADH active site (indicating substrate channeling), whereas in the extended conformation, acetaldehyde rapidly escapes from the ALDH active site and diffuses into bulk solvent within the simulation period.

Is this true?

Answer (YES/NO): NO